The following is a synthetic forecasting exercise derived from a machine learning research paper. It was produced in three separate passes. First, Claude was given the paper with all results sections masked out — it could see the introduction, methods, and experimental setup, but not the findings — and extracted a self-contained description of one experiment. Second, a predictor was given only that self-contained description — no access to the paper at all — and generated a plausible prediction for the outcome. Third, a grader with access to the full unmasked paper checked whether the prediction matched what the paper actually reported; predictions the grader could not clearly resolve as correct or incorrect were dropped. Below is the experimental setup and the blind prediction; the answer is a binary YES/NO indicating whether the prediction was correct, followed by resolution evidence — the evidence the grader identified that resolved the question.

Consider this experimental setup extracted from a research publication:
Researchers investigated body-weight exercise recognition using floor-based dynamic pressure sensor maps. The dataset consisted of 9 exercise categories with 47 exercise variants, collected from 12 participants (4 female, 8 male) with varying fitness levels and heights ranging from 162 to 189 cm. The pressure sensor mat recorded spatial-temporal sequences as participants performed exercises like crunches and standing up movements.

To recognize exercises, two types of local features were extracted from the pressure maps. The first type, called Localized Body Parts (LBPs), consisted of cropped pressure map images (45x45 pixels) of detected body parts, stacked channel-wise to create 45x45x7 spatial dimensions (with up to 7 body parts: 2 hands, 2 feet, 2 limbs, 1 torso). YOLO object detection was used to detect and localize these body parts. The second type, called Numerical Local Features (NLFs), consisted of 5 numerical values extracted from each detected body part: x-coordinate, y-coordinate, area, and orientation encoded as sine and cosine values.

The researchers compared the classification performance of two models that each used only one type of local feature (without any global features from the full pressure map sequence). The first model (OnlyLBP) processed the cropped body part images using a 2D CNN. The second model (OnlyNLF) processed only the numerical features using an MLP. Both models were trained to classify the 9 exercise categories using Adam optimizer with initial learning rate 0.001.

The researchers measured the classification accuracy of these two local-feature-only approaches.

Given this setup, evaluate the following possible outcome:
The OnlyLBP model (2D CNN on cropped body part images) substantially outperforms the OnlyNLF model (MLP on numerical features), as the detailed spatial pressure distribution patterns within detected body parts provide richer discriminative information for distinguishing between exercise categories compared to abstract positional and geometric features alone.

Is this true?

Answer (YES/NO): YES